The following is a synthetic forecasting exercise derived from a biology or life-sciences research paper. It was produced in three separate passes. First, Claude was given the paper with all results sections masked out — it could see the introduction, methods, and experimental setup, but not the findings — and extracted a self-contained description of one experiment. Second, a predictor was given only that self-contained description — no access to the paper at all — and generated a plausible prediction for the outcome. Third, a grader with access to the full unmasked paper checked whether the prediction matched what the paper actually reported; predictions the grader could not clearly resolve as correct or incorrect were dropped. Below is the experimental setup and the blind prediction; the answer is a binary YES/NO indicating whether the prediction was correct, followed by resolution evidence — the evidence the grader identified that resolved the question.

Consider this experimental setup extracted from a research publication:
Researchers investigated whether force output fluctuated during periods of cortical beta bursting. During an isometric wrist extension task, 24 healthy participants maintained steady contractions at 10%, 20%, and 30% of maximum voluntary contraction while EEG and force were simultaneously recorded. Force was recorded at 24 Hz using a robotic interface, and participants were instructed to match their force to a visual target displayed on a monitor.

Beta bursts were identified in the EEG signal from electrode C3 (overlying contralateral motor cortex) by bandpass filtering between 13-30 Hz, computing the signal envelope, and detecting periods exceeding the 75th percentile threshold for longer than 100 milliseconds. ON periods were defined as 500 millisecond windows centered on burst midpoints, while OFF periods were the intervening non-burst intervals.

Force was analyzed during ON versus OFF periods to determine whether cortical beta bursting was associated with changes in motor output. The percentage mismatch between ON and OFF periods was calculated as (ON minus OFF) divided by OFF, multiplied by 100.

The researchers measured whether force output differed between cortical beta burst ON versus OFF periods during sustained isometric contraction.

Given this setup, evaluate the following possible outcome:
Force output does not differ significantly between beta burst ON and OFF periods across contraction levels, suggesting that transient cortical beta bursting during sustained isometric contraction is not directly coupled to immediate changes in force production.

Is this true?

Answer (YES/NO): YES